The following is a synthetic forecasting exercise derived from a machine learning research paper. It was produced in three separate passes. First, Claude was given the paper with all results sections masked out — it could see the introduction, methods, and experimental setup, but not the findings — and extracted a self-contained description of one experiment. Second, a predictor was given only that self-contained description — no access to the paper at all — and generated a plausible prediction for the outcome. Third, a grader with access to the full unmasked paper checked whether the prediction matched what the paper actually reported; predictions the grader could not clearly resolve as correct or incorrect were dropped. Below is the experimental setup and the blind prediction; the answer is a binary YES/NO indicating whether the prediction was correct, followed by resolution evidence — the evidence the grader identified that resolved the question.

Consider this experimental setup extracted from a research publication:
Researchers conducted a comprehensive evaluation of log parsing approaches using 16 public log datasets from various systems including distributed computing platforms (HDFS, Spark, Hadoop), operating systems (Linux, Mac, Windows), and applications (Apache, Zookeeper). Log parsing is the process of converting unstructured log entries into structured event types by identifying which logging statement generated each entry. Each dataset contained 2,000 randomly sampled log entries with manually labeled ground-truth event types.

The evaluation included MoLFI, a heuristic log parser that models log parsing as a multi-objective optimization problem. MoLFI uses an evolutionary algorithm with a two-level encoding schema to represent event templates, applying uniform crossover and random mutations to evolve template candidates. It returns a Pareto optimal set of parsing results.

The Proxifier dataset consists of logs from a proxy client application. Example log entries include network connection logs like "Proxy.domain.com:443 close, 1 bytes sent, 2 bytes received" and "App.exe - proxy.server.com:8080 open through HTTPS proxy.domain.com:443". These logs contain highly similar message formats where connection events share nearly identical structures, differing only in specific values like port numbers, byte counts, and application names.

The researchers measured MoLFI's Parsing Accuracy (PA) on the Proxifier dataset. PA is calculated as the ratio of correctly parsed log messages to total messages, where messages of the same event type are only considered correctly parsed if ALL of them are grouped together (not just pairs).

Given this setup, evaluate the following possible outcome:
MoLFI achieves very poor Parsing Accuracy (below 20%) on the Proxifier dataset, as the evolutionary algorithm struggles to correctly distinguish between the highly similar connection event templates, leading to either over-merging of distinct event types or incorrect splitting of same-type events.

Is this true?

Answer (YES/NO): YES